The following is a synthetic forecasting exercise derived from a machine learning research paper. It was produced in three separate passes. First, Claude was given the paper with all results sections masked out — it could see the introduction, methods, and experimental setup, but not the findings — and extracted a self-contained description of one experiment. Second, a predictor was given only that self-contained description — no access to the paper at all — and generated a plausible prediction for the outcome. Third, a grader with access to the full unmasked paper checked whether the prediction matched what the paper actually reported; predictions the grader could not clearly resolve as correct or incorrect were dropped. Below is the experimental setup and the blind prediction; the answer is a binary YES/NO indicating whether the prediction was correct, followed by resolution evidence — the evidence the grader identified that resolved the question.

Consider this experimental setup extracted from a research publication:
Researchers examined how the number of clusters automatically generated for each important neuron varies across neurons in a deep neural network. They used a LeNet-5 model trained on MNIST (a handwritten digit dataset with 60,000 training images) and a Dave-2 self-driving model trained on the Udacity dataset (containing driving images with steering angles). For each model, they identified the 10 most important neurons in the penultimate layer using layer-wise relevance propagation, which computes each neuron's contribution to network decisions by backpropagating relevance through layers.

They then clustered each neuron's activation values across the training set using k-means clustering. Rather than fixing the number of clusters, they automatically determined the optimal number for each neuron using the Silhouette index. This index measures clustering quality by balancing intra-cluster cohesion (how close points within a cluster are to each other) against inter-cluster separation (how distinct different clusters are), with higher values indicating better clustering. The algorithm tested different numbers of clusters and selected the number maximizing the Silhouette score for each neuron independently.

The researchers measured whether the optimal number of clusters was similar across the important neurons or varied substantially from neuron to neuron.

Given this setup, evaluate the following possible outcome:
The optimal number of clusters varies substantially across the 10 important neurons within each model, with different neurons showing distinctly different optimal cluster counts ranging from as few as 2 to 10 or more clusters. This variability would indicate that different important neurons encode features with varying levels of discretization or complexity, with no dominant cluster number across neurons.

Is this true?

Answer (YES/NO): NO